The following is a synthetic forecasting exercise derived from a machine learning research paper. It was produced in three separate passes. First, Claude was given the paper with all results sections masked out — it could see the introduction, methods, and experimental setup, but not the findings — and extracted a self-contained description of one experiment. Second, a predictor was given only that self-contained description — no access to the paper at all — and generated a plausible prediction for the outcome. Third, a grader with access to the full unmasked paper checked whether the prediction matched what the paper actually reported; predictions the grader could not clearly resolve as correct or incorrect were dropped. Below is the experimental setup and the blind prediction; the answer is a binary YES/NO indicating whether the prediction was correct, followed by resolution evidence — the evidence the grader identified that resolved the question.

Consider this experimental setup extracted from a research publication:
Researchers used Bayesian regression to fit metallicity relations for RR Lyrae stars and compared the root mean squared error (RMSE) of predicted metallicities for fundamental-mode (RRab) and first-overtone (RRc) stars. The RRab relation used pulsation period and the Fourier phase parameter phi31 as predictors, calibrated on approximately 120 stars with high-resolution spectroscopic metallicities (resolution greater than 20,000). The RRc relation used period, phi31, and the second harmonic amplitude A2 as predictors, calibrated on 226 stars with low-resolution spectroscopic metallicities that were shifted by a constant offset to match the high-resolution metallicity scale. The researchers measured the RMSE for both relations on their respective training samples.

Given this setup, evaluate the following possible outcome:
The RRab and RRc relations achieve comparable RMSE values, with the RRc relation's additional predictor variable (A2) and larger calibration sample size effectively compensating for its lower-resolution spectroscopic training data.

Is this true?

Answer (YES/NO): NO